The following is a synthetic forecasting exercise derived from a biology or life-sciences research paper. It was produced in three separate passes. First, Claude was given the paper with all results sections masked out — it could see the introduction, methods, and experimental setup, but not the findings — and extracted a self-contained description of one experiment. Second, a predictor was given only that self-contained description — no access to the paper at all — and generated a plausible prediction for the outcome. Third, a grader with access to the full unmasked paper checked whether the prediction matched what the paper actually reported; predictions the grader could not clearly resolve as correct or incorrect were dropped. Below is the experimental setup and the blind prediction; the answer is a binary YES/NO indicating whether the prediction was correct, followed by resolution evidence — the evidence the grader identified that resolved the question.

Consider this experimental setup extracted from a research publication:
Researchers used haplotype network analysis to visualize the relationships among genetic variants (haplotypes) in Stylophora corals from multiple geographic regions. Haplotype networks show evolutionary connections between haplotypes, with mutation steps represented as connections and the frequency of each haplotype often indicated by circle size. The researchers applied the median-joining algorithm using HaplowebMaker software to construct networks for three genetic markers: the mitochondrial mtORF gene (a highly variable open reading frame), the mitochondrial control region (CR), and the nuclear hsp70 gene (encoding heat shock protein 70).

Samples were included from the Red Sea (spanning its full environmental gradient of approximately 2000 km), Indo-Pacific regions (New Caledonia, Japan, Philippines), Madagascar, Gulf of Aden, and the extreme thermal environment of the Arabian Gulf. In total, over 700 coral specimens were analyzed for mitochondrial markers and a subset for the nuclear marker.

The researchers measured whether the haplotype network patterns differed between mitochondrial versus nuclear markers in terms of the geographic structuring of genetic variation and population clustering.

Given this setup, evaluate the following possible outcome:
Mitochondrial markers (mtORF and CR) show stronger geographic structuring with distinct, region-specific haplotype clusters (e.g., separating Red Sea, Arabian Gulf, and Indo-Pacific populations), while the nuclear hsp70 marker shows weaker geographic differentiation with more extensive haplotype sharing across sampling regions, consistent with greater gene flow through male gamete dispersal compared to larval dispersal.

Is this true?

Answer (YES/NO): NO